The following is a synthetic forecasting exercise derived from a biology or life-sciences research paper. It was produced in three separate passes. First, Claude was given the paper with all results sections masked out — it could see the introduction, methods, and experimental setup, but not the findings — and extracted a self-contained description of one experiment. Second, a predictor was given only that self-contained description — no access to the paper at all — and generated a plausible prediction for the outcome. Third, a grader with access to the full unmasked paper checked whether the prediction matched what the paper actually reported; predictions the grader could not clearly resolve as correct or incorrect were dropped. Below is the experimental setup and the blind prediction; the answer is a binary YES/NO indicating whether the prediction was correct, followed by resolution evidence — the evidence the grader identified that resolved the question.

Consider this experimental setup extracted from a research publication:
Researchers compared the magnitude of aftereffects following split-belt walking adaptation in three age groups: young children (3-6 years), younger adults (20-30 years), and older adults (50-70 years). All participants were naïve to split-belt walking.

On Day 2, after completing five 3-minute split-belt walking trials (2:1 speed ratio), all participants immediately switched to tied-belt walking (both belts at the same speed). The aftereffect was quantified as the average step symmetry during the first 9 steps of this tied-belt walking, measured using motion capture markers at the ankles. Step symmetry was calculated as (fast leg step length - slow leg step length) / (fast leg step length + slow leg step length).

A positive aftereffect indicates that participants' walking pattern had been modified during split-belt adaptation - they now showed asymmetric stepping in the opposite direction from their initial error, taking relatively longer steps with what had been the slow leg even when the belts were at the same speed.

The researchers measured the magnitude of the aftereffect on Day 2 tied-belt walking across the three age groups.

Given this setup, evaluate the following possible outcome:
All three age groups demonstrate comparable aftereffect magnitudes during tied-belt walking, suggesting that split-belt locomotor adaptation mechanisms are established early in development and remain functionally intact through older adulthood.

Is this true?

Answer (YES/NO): YES